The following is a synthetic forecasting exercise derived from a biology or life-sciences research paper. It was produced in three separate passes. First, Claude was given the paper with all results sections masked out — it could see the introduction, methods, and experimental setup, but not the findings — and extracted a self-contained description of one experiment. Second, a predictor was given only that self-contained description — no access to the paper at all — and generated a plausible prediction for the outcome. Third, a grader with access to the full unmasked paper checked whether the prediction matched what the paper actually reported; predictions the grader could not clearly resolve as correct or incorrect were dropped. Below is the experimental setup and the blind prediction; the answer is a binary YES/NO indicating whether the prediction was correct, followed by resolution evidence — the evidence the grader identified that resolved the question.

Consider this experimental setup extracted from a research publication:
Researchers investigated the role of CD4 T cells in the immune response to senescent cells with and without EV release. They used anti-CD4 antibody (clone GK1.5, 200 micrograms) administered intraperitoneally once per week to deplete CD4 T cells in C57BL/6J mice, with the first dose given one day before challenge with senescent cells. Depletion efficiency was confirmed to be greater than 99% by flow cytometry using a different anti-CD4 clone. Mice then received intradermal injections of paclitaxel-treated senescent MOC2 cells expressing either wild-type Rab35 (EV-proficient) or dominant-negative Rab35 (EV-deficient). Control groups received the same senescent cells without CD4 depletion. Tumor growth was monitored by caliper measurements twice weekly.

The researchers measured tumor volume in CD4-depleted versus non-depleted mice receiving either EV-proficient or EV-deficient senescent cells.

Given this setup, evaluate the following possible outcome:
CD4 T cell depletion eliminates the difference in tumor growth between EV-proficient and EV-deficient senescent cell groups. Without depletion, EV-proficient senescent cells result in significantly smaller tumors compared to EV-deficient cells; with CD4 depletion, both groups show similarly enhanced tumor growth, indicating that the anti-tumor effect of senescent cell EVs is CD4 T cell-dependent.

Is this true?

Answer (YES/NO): YES